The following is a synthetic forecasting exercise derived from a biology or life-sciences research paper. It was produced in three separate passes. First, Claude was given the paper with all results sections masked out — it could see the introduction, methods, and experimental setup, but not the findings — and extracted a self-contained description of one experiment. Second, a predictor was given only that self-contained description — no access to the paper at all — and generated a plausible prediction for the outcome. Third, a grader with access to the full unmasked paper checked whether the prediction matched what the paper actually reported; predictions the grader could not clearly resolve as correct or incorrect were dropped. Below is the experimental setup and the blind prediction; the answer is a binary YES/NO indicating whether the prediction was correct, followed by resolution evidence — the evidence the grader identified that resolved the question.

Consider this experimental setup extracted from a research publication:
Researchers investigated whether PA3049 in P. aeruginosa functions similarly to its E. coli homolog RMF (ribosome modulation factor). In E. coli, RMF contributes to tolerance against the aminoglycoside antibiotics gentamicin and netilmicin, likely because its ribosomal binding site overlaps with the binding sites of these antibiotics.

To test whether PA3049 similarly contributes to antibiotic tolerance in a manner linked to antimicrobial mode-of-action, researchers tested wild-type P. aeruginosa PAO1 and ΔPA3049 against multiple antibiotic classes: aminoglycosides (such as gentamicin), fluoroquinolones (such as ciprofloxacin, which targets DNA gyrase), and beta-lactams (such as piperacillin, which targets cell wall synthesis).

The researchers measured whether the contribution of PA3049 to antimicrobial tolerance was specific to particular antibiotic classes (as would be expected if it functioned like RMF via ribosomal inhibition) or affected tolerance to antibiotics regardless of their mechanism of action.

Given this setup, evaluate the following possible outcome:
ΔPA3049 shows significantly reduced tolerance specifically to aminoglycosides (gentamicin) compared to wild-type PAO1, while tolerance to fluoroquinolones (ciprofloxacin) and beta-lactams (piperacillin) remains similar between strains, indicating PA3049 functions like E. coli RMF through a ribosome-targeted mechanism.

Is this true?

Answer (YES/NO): NO